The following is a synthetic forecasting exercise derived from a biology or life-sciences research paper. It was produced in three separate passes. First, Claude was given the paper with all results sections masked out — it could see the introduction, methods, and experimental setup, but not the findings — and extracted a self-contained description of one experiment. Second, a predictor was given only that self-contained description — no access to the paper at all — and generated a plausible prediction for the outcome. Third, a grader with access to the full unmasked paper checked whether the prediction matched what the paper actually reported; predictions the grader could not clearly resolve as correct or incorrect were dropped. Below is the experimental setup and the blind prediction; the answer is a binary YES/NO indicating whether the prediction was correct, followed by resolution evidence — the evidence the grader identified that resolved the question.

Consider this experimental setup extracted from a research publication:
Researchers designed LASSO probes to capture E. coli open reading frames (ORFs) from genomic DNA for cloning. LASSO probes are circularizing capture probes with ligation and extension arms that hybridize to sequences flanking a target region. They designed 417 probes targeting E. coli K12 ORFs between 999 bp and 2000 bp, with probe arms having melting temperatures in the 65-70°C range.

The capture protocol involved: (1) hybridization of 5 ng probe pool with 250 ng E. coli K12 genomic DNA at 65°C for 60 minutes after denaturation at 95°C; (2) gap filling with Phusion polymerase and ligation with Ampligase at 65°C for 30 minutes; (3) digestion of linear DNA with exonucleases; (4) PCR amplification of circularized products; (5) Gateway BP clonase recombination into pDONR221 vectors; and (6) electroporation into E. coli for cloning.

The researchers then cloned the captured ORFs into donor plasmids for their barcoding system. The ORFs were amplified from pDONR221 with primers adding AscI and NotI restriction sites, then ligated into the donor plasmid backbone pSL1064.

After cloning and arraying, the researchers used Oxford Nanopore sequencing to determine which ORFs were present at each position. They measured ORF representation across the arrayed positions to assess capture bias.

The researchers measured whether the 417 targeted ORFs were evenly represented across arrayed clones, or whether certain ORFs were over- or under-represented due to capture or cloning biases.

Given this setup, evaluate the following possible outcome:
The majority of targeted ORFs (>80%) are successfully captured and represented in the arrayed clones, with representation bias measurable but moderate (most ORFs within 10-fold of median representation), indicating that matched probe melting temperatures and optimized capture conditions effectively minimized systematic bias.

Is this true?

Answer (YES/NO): NO